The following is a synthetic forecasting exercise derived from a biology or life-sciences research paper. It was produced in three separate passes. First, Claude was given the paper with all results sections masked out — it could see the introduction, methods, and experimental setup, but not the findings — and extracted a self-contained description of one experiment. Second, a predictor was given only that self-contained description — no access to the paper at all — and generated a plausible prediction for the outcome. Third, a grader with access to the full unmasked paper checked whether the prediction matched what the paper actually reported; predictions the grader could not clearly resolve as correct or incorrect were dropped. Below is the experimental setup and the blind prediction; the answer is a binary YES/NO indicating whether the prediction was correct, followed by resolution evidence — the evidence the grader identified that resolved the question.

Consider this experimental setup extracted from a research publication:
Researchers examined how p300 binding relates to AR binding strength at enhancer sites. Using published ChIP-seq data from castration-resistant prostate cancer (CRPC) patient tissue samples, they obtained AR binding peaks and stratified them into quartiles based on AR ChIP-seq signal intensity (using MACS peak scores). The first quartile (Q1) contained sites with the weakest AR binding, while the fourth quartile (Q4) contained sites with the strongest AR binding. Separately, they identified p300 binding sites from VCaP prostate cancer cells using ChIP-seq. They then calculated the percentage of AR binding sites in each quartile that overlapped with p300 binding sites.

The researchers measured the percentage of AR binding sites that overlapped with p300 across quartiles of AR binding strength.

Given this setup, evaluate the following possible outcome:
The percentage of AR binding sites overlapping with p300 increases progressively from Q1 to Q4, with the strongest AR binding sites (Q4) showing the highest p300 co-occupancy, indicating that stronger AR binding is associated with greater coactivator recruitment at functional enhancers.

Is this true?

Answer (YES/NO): YES